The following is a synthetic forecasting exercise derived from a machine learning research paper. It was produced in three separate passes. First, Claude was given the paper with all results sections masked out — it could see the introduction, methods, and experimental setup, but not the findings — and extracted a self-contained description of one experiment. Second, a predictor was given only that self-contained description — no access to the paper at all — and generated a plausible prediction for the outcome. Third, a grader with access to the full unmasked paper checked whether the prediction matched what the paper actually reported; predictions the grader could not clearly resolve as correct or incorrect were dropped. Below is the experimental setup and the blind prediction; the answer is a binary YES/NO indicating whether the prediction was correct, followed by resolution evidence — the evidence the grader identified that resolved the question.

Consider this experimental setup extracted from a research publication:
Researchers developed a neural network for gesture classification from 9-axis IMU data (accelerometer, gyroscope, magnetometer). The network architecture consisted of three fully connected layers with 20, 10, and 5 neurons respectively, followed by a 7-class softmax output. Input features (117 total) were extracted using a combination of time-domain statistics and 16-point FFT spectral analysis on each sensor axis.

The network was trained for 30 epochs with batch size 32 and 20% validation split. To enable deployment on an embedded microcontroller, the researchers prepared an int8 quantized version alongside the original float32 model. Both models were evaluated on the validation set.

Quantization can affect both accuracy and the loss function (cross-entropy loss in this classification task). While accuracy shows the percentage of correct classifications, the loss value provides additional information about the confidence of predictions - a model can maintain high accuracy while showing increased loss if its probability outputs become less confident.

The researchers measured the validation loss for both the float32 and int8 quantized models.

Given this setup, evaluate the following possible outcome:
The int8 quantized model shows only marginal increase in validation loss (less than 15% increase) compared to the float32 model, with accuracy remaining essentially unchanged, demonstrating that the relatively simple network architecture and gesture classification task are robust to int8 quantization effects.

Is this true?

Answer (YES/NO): NO